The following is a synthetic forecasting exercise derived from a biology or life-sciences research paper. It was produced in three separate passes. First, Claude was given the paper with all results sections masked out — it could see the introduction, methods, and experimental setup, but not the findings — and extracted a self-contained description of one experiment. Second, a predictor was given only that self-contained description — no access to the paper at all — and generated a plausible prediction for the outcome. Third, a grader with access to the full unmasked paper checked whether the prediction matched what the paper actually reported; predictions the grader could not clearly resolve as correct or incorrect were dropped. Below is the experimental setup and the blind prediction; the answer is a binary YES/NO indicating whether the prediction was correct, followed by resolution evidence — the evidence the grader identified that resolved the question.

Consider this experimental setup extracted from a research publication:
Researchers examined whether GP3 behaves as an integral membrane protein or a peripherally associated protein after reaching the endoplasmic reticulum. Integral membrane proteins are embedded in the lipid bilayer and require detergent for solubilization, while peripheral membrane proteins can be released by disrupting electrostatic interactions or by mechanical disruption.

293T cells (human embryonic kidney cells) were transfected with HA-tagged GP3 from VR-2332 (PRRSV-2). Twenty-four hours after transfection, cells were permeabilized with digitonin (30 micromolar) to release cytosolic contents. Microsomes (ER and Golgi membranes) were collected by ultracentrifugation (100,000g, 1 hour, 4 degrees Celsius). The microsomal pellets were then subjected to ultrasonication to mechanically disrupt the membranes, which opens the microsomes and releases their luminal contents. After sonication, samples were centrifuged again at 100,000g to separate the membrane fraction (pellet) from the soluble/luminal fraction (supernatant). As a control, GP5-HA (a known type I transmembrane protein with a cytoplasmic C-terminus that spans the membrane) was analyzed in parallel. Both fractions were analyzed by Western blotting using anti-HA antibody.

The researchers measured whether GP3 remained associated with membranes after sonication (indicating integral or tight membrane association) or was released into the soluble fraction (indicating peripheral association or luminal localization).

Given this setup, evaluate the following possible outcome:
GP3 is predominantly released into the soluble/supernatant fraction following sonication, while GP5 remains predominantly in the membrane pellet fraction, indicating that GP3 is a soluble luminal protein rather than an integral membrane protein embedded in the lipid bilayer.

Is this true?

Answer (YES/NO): NO